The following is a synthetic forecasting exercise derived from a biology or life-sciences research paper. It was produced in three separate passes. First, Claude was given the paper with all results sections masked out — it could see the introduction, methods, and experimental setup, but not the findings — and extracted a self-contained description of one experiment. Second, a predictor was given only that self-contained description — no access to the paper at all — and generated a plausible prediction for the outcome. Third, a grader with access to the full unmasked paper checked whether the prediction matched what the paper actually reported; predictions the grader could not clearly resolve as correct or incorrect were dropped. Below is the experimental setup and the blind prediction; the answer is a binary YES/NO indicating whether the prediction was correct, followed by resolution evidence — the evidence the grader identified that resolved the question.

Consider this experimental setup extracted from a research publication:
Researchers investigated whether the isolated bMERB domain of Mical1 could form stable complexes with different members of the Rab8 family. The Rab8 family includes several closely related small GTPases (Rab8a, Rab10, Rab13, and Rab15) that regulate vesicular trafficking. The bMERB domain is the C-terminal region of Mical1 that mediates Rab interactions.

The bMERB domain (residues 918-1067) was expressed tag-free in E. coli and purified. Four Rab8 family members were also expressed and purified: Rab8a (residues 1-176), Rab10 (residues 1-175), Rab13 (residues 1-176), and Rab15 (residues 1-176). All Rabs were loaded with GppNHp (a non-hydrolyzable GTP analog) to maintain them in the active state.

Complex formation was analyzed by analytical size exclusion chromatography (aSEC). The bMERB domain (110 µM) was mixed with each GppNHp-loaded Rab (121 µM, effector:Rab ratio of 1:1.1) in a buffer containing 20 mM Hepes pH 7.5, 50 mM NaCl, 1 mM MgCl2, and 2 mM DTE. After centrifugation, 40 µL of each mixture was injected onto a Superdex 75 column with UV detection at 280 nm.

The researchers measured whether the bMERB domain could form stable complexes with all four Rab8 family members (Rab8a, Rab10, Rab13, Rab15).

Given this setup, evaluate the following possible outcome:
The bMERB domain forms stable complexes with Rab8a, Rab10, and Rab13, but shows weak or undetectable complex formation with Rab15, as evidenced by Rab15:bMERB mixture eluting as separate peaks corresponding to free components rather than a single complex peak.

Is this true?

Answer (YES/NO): NO